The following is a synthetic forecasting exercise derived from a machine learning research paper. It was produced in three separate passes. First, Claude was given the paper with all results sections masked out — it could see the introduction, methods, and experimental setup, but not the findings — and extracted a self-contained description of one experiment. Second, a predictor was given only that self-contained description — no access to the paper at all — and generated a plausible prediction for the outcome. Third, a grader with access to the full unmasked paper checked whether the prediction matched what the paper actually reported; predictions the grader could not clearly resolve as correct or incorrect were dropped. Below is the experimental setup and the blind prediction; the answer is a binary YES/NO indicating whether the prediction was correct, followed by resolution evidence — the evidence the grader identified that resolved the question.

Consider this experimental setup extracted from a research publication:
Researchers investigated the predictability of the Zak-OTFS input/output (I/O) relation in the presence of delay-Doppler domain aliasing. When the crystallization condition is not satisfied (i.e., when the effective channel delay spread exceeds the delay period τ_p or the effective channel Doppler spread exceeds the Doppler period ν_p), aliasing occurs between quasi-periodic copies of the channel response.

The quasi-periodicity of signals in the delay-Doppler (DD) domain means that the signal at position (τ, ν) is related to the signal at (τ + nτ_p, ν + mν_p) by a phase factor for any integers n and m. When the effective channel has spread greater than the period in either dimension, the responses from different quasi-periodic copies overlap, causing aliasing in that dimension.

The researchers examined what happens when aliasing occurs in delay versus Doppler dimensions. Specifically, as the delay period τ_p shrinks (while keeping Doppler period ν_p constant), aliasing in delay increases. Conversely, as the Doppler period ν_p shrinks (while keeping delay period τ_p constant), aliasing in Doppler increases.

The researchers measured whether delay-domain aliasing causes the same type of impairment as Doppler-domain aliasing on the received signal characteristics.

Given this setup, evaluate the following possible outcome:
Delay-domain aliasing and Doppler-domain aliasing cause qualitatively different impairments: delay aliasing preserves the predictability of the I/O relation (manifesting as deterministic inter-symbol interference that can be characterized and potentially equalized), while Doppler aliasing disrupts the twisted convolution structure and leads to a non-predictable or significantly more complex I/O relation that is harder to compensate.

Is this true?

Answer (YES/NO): NO